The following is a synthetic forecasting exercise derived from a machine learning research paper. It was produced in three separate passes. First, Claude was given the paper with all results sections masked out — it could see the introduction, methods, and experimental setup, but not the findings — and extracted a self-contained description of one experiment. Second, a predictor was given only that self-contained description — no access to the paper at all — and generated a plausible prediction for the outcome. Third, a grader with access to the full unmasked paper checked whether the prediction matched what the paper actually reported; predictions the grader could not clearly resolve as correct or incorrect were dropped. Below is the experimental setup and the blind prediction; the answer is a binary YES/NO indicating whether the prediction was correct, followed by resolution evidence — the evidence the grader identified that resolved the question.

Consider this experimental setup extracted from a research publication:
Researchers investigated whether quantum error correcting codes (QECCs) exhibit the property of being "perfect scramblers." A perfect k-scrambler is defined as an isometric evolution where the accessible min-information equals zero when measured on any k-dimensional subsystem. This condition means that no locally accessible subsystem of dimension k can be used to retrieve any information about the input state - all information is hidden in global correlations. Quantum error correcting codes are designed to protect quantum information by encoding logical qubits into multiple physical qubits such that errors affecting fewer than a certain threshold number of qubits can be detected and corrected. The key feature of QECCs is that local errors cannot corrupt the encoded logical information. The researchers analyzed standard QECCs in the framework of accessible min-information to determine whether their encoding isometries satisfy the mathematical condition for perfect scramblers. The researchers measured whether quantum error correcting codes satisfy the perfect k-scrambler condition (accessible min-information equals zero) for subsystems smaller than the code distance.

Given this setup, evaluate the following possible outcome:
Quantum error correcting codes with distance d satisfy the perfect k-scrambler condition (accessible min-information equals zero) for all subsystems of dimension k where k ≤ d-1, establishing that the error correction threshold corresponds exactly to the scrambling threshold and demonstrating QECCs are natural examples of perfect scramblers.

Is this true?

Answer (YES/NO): YES